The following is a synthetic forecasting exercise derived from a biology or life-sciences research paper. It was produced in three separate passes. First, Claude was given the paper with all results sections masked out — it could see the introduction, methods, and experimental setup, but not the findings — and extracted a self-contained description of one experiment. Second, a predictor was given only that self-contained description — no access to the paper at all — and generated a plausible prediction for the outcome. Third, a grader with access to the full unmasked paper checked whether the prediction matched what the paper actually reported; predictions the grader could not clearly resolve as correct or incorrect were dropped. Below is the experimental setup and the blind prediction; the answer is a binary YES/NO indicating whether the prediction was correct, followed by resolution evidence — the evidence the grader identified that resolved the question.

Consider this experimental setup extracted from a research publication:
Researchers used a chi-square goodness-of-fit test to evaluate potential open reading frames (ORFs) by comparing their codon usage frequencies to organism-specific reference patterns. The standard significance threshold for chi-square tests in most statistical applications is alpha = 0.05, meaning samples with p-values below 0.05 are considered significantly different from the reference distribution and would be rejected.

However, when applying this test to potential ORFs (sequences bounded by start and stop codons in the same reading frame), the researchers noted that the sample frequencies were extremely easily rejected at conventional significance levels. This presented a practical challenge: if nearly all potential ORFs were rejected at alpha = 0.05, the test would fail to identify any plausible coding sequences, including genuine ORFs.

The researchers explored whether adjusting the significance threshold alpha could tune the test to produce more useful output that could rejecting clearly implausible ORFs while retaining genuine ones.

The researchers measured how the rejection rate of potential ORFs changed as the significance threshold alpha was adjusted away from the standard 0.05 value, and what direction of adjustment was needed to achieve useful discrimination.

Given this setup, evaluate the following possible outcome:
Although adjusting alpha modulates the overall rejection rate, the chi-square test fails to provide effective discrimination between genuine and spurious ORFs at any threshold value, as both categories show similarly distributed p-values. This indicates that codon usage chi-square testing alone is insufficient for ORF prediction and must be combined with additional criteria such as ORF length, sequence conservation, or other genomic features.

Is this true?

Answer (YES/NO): NO